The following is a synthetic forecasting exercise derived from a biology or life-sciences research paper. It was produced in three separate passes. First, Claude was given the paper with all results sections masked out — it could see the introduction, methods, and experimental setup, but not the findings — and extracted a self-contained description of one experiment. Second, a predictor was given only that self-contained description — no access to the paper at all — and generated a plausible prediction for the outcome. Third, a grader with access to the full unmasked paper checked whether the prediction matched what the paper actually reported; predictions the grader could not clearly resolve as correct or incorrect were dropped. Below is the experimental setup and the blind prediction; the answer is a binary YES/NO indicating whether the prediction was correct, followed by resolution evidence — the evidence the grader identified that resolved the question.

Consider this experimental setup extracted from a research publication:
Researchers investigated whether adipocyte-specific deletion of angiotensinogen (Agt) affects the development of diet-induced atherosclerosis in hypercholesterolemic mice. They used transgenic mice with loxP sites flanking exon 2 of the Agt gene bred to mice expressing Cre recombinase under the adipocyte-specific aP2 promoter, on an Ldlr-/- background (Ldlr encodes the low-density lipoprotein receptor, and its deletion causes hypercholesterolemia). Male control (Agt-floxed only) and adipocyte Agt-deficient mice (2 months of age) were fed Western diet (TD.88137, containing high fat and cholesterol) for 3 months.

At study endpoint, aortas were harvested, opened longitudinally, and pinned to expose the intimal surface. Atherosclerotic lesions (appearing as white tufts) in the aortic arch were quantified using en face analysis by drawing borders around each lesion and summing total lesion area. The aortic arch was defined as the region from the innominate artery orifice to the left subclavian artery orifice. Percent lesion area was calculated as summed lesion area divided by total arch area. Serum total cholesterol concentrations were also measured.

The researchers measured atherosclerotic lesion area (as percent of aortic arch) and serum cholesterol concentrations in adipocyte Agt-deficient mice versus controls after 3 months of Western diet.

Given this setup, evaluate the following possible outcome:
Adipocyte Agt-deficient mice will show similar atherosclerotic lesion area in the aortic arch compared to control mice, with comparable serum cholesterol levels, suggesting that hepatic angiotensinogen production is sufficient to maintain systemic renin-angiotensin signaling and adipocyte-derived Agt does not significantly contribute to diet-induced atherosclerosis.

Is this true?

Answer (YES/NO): YES